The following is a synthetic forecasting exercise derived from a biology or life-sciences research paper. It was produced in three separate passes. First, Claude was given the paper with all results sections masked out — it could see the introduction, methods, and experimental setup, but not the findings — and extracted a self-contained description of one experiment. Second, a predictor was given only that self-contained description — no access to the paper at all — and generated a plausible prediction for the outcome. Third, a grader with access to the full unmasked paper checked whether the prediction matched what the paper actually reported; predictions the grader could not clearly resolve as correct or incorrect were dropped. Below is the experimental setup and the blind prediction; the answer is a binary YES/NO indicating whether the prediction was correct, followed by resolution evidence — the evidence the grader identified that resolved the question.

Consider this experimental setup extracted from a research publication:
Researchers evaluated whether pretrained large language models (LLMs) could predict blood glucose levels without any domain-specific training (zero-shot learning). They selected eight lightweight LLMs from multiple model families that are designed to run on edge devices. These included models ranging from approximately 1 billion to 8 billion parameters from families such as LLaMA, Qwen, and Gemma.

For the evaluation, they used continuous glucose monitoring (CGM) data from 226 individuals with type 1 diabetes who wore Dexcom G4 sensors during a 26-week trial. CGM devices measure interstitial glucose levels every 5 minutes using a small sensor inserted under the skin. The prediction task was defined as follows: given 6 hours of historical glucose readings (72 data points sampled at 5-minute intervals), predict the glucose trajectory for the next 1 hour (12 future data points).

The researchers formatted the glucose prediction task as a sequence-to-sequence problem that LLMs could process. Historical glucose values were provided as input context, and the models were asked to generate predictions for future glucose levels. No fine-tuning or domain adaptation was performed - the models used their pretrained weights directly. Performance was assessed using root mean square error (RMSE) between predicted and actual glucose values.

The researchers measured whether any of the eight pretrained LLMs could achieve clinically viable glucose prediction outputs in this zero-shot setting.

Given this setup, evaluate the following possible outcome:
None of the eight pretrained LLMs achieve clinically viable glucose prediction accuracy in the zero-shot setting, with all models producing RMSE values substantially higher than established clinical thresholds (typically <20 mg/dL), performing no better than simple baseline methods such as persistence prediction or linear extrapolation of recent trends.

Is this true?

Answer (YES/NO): NO